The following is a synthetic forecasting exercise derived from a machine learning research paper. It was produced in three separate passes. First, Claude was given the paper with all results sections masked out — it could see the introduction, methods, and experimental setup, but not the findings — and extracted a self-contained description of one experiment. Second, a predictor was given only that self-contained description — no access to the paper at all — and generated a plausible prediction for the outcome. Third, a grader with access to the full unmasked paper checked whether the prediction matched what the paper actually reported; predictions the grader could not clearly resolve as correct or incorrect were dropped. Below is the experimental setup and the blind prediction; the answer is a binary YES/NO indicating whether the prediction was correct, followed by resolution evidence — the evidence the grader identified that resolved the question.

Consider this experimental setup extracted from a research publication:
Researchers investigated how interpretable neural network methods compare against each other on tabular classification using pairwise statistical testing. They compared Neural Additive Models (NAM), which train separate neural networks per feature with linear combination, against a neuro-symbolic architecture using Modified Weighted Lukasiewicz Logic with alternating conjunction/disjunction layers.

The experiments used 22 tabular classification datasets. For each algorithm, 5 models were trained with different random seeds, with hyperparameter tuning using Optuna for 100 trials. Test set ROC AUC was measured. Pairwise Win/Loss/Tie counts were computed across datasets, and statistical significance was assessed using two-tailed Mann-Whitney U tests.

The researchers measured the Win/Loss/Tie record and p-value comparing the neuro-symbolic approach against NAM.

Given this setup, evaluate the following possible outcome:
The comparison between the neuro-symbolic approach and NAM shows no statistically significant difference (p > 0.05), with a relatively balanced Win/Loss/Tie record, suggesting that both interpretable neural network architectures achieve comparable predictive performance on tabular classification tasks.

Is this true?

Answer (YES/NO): NO